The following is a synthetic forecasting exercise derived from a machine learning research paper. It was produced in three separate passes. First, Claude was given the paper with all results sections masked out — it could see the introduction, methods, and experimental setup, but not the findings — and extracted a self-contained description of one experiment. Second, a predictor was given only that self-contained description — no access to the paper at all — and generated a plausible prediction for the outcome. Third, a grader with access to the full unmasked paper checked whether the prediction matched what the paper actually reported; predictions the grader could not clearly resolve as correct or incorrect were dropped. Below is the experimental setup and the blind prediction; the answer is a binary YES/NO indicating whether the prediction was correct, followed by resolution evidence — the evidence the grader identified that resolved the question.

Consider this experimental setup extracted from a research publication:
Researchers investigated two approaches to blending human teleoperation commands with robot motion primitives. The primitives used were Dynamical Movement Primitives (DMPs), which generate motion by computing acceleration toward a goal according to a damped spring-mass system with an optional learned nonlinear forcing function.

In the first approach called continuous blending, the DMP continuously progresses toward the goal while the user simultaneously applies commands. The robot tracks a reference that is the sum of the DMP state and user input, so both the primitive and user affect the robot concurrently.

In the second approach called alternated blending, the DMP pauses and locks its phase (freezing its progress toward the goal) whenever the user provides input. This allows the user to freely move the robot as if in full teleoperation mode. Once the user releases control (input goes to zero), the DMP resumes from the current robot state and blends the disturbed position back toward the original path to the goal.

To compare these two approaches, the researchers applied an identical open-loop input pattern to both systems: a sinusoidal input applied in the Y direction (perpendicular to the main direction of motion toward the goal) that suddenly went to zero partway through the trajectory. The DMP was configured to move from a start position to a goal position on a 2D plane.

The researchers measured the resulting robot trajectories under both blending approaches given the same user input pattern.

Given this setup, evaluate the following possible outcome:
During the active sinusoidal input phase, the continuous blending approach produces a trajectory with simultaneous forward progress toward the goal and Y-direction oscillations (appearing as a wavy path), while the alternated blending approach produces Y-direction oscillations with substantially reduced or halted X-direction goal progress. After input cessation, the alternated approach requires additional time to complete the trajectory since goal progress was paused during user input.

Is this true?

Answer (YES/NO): YES